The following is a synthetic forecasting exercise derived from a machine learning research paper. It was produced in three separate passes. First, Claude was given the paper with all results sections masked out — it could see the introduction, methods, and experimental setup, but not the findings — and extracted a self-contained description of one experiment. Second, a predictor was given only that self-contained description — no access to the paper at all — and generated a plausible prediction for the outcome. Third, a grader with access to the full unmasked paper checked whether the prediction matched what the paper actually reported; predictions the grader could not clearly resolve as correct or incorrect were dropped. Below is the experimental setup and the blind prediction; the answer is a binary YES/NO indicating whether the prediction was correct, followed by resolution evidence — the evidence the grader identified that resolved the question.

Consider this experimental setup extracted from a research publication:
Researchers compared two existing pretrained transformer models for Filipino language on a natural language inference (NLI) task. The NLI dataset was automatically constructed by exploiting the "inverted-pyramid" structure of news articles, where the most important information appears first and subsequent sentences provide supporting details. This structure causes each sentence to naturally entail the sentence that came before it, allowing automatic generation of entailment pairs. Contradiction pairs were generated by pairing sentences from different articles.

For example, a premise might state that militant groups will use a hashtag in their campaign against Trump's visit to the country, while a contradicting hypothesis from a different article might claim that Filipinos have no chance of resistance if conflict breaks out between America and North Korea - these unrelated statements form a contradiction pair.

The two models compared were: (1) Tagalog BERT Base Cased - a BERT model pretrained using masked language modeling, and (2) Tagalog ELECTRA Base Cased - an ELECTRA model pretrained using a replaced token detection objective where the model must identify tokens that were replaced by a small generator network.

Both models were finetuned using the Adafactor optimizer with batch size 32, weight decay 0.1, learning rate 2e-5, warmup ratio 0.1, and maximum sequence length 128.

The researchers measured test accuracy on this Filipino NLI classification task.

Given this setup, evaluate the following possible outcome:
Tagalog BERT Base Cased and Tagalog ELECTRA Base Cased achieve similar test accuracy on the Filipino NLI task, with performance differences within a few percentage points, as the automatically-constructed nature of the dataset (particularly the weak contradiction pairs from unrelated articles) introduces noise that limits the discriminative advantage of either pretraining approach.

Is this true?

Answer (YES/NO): NO